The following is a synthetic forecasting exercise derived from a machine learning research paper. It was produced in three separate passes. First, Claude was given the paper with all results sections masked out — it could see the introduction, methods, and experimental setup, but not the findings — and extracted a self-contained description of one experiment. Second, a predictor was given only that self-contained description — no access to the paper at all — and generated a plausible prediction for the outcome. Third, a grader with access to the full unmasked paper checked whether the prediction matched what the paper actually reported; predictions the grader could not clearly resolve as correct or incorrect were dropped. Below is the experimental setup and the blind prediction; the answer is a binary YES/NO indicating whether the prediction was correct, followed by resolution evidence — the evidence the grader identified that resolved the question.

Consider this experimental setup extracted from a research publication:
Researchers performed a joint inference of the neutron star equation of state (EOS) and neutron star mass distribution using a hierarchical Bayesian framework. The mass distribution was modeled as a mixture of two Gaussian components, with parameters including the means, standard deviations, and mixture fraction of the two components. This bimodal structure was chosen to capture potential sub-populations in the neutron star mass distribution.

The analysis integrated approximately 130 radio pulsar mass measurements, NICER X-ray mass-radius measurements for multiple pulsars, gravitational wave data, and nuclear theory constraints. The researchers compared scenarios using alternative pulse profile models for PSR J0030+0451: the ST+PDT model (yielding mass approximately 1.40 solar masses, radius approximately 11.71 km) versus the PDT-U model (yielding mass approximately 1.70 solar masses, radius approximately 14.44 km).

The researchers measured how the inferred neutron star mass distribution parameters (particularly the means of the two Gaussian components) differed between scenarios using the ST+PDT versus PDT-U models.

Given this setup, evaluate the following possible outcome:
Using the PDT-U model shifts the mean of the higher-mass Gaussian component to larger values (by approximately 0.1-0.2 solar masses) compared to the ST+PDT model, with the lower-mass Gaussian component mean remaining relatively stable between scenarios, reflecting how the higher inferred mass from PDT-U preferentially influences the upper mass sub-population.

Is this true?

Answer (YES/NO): NO